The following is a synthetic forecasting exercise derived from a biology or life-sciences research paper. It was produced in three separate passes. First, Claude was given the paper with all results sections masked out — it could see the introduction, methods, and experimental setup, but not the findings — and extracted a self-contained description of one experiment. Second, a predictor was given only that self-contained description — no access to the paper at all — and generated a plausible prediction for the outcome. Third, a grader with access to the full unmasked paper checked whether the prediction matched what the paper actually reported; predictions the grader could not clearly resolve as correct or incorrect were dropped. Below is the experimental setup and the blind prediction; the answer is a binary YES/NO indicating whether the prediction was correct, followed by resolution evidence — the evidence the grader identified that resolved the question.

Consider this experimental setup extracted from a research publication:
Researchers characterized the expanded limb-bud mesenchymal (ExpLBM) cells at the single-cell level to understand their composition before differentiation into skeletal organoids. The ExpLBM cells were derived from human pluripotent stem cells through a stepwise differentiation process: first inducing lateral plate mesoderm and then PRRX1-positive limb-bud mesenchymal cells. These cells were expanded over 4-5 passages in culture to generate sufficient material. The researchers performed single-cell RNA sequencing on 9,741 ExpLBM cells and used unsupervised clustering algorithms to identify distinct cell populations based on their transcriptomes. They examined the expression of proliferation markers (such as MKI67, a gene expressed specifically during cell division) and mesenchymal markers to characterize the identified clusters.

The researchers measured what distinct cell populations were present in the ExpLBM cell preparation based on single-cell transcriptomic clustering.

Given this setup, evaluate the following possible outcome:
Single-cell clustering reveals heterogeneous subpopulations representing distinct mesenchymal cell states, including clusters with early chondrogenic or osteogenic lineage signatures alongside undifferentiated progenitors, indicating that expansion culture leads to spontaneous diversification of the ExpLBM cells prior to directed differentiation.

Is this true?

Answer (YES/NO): NO